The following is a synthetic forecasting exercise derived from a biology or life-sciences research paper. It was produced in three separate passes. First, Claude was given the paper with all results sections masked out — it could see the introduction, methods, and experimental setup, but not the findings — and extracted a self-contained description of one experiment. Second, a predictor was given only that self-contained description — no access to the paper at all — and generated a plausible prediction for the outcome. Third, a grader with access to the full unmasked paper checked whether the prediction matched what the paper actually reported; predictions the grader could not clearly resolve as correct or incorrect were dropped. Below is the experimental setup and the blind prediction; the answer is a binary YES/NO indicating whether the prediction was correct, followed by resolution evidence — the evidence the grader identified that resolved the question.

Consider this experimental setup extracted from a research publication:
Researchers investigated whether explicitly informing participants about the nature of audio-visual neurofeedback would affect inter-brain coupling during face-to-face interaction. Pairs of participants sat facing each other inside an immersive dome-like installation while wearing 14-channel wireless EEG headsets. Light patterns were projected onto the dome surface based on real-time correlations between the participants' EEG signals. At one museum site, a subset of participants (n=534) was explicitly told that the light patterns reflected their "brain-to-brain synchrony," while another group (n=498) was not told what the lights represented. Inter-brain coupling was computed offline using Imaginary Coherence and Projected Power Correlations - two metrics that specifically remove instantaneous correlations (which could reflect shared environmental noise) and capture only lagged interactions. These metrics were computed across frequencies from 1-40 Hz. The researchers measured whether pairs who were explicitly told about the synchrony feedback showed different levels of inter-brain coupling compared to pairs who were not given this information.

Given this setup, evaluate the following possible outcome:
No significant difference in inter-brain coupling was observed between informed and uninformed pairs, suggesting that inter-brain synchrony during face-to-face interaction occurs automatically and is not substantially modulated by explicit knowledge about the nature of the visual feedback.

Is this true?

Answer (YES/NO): NO